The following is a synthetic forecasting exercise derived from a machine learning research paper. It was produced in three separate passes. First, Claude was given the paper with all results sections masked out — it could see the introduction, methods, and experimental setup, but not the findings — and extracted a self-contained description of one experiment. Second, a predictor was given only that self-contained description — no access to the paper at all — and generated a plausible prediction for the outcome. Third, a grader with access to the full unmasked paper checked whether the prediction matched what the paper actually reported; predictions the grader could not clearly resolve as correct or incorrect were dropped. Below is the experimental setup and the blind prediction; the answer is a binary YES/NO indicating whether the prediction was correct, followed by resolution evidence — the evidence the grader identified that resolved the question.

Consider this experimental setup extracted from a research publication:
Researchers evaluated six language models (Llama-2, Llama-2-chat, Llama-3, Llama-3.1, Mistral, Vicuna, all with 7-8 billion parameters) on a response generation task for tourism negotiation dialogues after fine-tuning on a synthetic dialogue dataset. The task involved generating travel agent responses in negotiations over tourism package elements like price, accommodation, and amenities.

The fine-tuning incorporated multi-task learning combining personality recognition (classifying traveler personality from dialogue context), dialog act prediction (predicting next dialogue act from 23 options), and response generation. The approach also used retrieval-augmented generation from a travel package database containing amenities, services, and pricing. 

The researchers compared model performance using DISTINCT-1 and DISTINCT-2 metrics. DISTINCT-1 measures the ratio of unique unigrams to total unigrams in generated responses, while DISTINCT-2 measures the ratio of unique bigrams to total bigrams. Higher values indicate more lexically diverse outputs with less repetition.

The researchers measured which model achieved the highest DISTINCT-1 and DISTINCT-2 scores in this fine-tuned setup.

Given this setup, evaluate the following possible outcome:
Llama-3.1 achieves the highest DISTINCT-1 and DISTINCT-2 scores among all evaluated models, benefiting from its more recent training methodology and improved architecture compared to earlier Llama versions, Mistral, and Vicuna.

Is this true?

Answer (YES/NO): NO